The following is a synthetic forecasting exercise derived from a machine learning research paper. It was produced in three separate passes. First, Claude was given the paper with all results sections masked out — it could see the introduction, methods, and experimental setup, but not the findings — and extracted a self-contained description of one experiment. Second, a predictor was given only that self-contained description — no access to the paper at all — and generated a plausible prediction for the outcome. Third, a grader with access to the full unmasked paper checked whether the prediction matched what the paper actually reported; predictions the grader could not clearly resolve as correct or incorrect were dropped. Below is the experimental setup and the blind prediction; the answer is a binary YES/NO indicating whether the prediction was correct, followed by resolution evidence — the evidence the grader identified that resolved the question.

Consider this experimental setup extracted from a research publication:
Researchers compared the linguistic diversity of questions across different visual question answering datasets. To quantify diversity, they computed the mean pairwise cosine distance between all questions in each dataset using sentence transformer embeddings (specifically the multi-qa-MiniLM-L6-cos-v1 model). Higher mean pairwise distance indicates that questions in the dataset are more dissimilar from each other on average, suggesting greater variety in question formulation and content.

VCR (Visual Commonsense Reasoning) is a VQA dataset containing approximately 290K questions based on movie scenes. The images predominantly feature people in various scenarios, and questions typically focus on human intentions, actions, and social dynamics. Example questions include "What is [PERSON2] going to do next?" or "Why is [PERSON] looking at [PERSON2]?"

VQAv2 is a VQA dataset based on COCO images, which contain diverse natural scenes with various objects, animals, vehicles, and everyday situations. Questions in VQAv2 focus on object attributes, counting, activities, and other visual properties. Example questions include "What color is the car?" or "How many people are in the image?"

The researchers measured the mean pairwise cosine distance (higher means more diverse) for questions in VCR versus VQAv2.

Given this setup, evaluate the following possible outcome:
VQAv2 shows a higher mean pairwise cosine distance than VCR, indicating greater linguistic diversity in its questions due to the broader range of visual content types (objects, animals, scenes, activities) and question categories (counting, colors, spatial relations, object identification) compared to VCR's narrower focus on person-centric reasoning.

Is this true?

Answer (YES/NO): YES